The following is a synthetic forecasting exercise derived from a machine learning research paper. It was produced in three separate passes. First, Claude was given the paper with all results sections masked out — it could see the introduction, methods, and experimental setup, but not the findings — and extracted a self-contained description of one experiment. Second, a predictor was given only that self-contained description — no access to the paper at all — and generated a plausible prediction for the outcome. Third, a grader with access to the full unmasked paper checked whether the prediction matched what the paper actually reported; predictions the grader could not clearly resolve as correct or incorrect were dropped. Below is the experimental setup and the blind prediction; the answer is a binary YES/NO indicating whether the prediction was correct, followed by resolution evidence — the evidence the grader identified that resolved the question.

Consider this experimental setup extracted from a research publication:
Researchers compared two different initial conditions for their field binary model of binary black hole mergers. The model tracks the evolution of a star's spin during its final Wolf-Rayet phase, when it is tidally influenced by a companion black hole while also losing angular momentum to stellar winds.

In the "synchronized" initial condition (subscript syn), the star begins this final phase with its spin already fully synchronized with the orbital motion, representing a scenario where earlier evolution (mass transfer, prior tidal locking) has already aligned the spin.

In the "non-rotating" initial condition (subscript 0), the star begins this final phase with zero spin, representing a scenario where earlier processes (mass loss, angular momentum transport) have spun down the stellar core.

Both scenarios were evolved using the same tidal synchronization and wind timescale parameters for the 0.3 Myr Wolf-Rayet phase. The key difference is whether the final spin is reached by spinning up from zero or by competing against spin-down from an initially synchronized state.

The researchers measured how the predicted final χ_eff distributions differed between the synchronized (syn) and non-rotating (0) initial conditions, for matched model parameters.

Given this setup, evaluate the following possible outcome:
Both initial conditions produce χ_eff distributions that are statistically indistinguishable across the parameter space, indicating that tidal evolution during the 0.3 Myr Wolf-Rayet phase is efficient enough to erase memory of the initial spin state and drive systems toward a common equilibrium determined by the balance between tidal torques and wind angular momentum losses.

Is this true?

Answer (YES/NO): NO